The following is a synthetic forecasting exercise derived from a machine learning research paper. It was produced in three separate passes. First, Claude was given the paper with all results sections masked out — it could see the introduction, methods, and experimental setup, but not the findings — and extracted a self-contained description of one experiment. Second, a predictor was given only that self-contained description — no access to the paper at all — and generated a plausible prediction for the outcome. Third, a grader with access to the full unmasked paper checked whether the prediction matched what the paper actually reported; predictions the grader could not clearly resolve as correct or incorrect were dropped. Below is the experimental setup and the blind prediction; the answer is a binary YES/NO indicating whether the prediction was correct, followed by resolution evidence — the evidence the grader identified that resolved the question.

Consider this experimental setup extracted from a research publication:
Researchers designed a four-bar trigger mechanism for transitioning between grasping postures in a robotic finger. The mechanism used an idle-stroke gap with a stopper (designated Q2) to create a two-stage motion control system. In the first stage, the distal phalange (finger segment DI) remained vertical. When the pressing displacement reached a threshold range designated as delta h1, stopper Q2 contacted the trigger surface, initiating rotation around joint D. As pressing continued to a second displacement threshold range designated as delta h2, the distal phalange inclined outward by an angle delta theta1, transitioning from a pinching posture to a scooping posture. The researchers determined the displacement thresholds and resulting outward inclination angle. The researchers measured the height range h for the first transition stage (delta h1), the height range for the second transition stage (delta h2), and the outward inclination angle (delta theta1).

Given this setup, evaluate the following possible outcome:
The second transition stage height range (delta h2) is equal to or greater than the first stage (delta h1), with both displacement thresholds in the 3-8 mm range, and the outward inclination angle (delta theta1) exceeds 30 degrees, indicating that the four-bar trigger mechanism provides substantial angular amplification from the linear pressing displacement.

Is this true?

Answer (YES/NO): NO